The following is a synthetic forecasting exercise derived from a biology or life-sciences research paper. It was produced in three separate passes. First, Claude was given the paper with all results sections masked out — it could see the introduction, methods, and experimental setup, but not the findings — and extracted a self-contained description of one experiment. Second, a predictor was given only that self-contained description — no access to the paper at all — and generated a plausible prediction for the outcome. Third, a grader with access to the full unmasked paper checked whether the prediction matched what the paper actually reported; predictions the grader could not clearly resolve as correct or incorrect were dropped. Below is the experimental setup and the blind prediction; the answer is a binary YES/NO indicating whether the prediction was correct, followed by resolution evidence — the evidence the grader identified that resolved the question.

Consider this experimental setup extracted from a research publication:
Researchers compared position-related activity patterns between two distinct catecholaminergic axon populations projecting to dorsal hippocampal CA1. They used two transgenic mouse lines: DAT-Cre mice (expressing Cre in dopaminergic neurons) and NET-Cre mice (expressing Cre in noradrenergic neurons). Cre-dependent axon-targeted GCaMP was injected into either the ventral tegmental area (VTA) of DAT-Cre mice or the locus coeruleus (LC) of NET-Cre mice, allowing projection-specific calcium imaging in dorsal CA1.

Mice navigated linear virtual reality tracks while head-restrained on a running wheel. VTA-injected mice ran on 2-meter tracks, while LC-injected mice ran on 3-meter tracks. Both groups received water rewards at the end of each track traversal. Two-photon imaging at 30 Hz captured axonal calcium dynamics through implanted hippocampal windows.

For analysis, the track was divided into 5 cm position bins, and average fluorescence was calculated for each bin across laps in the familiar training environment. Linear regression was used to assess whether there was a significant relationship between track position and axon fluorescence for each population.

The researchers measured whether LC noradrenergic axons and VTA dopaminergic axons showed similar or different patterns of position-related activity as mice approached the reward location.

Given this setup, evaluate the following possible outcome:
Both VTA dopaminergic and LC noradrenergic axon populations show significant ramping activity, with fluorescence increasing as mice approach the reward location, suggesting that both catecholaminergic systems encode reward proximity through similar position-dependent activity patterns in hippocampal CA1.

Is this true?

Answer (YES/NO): NO